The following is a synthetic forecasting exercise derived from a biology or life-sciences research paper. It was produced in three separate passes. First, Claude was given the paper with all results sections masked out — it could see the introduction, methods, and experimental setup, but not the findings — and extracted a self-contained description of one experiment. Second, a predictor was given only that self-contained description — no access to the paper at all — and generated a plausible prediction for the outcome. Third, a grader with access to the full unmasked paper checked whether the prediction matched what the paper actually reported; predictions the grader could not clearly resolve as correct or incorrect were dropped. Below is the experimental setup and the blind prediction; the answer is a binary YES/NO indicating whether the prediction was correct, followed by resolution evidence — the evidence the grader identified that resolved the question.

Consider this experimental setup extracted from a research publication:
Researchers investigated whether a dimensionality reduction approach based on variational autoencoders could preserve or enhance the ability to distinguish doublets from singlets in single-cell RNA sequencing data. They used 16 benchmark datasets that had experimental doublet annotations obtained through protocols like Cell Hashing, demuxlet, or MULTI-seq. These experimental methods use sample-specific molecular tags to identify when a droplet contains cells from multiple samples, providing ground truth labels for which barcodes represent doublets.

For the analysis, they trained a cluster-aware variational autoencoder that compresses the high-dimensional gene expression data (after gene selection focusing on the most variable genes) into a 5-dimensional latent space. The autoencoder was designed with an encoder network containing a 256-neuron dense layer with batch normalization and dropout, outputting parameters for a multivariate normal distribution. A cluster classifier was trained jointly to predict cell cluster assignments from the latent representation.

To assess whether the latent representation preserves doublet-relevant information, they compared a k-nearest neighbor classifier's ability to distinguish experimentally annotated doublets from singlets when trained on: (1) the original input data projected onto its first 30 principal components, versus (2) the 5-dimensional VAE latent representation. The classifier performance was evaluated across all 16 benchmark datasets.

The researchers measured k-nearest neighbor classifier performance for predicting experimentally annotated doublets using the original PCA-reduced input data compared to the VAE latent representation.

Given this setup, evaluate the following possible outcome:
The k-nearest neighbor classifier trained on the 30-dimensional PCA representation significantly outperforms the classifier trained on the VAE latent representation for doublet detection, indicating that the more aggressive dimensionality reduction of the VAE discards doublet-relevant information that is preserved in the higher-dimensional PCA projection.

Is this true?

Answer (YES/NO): NO